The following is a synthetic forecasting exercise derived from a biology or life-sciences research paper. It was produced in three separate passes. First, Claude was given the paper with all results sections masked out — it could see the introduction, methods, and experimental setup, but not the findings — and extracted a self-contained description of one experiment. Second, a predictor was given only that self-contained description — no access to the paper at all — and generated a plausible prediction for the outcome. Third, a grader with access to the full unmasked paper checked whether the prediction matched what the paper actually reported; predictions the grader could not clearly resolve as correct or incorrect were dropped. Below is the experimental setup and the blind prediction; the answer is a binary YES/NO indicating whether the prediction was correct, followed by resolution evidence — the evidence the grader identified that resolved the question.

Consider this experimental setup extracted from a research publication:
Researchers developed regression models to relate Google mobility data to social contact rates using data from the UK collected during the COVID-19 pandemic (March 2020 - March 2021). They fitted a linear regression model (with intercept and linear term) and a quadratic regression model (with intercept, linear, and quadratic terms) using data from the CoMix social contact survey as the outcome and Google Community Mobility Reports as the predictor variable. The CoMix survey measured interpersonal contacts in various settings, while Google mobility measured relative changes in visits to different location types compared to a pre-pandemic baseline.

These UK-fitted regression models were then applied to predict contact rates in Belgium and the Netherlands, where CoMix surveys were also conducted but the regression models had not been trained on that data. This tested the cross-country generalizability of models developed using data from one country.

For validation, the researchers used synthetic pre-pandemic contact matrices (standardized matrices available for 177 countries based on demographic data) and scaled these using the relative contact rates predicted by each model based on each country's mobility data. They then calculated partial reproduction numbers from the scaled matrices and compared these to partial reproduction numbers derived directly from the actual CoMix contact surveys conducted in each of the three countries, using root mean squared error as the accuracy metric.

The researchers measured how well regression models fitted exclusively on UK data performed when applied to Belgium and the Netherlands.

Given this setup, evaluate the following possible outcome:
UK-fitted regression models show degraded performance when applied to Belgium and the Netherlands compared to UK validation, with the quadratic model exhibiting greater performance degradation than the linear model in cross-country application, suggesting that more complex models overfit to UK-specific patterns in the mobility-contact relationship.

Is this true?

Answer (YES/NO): YES